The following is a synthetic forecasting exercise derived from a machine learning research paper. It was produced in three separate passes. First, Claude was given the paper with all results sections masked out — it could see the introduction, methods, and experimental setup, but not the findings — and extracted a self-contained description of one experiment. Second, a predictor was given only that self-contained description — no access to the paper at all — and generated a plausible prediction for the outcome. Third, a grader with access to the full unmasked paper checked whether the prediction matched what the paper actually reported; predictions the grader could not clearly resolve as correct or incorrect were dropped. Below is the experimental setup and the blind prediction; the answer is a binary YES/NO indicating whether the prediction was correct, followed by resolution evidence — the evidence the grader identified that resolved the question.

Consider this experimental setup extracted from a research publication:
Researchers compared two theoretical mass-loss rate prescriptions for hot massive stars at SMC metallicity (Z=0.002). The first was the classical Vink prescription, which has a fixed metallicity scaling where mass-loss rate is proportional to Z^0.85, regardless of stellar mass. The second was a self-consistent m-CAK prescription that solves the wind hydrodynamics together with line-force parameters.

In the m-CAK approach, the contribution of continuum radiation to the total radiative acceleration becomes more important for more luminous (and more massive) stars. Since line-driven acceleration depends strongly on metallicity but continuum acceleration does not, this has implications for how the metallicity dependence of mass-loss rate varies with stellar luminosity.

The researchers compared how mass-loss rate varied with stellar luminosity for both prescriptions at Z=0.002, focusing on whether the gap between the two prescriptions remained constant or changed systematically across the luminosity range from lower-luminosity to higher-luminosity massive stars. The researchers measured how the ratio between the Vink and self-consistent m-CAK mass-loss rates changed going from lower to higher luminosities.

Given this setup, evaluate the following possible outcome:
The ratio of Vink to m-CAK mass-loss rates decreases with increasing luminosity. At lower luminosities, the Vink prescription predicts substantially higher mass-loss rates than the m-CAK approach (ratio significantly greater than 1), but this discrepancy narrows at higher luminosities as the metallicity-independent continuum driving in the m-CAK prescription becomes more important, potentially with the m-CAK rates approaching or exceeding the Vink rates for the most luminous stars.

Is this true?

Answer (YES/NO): YES